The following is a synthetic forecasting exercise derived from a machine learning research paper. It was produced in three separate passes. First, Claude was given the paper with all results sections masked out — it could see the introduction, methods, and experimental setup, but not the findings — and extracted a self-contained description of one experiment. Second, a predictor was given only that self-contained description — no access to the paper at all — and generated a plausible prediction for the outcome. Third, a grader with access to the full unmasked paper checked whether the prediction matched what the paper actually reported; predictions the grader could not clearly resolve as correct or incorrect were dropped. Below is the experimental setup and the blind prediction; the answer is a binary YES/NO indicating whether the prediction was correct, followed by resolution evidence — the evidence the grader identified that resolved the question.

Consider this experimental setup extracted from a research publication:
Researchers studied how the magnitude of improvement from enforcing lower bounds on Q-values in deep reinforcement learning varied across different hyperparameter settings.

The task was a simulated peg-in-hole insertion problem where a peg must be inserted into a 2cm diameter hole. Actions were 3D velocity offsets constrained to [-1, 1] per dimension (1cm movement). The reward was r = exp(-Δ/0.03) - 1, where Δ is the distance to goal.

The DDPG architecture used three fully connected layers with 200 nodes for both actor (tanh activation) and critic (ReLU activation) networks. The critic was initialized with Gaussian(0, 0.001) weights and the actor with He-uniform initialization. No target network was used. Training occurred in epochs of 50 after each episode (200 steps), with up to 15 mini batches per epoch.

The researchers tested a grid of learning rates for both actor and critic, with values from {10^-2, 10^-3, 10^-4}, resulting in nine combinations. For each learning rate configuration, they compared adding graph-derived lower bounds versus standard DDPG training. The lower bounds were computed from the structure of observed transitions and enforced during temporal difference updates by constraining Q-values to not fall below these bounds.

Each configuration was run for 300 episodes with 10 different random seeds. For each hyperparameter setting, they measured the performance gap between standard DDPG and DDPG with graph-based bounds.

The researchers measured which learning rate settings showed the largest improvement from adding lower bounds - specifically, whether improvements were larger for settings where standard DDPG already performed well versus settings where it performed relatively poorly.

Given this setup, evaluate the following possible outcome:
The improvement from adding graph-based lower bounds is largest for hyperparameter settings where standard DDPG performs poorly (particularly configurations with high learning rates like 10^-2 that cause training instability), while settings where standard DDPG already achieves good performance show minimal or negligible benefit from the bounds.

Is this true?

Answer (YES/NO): YES